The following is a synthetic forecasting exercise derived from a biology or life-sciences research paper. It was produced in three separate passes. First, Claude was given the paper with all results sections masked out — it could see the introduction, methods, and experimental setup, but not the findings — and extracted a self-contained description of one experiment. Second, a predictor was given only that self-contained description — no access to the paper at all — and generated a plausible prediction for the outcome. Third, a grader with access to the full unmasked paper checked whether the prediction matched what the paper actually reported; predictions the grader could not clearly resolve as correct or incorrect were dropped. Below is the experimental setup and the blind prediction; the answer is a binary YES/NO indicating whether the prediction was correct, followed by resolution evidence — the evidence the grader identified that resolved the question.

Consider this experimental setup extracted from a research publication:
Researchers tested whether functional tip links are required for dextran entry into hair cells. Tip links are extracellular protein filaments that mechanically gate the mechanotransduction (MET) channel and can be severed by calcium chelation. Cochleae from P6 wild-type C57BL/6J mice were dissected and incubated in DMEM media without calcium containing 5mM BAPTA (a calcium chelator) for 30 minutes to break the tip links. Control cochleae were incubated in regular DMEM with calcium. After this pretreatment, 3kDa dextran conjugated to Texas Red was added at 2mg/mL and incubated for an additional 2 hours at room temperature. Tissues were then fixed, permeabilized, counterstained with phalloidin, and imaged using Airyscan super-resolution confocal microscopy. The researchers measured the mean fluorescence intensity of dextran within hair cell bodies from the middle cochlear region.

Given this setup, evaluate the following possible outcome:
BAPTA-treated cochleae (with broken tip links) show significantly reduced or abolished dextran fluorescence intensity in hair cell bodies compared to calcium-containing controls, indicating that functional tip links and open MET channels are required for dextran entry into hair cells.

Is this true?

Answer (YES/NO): YES